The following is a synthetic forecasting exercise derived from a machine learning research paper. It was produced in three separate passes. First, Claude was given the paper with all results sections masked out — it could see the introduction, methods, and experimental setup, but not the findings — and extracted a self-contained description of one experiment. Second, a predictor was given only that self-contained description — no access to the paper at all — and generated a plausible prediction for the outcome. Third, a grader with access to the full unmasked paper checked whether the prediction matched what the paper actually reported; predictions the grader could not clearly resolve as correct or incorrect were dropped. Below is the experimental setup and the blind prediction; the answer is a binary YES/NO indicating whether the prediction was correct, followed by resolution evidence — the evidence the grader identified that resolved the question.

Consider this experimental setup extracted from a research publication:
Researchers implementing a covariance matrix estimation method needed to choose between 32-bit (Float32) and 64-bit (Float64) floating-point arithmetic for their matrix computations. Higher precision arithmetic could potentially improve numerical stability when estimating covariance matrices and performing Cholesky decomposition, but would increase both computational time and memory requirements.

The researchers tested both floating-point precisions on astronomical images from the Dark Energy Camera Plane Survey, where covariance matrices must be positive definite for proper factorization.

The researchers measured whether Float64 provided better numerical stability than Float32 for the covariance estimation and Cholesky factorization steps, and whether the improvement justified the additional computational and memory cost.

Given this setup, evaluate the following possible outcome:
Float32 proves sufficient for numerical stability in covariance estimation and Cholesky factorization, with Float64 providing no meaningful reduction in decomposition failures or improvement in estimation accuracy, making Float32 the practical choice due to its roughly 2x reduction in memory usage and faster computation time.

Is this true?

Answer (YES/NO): NO